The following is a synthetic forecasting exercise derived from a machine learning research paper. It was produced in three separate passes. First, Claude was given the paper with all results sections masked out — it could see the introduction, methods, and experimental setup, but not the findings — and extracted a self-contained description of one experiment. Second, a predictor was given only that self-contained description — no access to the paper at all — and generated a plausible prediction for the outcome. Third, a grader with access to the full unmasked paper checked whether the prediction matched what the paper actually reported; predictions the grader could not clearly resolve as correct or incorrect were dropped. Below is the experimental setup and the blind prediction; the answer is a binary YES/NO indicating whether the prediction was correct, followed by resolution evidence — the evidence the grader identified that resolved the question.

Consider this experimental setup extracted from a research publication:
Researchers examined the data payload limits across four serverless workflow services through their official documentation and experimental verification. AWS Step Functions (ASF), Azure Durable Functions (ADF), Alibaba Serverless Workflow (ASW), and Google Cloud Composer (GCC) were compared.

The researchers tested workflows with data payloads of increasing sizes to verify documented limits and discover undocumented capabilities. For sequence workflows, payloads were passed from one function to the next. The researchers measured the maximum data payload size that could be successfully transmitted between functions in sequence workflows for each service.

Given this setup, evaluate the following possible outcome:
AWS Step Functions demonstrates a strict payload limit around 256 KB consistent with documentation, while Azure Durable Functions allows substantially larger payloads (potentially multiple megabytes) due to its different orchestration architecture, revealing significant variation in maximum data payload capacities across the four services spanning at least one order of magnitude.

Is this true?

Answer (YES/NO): YES